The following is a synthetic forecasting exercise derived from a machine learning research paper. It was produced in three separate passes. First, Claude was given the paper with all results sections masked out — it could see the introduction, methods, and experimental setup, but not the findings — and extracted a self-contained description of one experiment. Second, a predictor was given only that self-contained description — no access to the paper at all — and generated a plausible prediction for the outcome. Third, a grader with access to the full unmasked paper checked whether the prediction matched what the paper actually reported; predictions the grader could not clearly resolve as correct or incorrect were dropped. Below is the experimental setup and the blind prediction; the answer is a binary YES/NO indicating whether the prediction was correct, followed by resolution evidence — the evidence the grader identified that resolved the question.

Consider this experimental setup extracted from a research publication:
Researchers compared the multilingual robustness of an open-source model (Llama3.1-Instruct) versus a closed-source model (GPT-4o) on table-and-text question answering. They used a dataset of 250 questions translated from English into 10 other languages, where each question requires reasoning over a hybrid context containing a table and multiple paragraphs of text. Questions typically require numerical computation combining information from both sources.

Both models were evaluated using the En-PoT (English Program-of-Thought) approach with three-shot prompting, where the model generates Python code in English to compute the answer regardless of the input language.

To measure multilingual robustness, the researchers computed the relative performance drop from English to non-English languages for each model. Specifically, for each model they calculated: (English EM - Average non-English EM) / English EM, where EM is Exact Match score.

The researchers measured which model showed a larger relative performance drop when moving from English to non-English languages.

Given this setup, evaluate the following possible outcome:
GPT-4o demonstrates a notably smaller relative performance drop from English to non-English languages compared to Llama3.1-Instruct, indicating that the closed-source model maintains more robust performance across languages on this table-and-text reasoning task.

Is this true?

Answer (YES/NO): YES